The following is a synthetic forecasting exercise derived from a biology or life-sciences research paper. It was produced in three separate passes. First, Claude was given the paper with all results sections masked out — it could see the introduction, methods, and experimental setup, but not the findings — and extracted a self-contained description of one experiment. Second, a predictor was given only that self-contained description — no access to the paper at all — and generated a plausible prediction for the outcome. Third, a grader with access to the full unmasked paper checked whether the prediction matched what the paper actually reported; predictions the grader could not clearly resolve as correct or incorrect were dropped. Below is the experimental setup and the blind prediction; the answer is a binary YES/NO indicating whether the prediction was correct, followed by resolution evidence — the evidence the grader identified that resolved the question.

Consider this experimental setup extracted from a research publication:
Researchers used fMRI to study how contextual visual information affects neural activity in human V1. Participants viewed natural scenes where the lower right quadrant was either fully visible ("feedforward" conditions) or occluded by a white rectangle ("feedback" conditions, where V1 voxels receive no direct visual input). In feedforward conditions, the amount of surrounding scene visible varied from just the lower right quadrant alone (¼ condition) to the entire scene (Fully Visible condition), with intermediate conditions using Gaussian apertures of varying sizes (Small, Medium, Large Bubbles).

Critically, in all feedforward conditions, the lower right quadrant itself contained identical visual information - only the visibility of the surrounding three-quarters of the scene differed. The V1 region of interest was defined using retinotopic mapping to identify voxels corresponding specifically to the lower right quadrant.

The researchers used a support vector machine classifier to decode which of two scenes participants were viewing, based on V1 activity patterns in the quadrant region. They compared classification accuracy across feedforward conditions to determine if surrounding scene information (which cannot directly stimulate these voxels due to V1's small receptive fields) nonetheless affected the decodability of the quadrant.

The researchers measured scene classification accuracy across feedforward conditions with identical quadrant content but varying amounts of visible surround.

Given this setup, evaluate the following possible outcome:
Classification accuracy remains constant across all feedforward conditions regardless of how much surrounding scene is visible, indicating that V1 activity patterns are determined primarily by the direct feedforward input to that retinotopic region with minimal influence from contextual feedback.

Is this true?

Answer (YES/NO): NO